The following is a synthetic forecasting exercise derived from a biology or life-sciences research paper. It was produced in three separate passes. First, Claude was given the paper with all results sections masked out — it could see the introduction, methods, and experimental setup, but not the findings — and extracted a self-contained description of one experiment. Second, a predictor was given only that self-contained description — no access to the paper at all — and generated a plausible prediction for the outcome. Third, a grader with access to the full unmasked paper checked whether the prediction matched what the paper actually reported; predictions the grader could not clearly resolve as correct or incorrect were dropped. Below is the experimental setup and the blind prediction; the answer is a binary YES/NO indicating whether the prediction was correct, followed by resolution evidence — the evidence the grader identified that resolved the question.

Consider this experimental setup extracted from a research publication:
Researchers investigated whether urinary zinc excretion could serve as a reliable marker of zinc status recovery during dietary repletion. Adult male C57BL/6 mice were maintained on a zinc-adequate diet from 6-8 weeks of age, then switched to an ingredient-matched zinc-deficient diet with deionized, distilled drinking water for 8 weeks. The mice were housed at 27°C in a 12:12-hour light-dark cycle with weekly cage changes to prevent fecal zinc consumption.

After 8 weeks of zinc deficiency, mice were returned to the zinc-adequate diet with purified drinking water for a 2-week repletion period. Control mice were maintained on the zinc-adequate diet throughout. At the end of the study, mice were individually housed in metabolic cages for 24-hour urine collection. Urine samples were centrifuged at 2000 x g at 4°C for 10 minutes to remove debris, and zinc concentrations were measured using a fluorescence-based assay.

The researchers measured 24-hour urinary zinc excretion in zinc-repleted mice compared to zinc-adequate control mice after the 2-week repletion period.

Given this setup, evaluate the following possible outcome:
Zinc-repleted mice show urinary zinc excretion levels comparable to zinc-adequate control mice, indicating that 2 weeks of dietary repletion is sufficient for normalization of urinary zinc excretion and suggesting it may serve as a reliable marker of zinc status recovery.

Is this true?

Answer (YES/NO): NO